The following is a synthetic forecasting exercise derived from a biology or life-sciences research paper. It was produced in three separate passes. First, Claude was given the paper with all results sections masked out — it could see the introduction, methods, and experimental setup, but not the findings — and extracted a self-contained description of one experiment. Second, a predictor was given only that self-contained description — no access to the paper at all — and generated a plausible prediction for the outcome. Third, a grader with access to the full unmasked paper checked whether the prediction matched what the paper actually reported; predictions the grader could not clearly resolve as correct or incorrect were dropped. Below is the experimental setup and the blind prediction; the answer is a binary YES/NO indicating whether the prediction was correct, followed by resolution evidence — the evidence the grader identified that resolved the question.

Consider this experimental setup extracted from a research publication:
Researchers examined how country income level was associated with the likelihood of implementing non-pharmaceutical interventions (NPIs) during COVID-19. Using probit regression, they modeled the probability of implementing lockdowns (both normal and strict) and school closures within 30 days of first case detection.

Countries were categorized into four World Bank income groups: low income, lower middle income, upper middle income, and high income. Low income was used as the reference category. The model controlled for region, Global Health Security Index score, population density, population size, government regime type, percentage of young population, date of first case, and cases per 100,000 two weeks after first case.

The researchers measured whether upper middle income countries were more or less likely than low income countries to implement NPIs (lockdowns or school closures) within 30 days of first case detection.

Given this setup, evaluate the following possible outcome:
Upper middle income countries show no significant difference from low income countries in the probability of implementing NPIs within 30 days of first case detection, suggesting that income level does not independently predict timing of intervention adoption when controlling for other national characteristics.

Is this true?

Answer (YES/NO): NO